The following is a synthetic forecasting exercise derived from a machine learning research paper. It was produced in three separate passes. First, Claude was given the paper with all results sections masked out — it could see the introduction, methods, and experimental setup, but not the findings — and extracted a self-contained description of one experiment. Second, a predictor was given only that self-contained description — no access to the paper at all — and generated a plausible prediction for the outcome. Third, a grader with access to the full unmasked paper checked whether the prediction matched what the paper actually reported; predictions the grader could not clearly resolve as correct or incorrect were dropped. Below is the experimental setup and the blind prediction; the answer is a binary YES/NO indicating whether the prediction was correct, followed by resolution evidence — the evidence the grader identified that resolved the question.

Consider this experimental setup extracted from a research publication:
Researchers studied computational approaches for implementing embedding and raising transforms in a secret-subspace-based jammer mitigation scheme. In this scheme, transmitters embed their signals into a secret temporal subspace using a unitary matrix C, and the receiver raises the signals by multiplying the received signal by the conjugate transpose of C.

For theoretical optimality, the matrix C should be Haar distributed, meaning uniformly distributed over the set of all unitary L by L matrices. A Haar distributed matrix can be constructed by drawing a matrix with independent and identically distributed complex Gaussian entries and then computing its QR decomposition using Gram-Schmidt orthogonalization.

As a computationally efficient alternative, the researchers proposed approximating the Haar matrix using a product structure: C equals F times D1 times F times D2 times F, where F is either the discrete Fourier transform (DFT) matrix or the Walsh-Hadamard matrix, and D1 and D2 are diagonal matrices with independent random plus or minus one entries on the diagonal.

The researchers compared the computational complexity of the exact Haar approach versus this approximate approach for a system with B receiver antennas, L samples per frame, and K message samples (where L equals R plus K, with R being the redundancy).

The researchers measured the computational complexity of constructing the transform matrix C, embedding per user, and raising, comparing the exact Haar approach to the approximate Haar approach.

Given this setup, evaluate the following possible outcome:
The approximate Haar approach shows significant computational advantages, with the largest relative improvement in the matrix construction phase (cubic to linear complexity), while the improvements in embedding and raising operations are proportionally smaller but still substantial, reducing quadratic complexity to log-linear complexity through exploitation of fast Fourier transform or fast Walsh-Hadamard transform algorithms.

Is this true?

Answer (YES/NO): NO